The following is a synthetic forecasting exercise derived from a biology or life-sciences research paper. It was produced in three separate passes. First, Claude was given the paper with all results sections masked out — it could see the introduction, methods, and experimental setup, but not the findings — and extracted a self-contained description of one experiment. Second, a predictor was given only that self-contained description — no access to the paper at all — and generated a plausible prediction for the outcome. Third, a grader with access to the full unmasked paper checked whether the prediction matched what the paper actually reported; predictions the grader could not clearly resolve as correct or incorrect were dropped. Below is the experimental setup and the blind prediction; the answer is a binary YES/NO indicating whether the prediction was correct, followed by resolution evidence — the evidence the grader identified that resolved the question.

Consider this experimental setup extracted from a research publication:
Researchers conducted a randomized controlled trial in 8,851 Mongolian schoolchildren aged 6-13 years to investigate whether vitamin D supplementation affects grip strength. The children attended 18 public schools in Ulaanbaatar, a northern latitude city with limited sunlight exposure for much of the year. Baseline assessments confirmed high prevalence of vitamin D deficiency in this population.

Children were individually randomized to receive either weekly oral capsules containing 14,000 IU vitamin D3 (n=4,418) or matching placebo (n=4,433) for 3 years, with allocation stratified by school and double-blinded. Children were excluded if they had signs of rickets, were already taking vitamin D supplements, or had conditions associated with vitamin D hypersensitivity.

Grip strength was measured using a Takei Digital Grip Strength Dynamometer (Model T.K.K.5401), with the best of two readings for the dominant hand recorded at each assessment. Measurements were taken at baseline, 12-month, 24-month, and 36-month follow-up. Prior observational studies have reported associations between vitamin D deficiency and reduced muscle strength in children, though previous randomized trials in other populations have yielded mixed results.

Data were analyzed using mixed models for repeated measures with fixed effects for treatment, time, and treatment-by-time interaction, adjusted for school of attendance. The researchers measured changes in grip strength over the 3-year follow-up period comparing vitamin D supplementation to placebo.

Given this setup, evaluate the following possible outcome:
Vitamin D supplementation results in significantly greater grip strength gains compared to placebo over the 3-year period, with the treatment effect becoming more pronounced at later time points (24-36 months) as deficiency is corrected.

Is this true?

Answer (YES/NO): NO